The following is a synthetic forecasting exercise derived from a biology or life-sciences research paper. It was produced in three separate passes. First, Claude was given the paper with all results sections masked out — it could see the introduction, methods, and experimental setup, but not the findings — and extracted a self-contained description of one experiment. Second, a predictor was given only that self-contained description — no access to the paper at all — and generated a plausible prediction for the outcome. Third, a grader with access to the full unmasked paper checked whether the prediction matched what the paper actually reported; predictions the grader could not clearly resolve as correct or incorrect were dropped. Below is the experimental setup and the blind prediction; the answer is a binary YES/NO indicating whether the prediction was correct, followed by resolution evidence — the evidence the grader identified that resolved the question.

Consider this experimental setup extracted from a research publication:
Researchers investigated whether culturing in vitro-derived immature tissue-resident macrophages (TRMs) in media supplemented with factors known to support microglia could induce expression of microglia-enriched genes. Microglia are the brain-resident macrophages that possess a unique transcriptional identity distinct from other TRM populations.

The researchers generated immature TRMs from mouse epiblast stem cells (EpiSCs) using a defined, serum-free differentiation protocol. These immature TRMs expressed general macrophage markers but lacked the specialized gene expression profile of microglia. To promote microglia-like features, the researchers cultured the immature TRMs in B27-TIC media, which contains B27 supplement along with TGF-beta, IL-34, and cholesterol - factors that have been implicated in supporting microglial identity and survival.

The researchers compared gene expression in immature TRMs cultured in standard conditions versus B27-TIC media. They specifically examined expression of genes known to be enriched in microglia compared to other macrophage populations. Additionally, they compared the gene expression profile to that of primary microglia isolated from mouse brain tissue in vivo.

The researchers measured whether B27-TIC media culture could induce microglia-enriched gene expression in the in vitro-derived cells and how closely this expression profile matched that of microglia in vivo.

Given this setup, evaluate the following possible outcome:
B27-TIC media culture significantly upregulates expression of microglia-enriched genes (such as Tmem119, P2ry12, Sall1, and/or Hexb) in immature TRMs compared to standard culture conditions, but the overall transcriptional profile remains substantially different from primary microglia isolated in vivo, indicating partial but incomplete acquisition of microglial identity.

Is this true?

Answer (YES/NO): YES